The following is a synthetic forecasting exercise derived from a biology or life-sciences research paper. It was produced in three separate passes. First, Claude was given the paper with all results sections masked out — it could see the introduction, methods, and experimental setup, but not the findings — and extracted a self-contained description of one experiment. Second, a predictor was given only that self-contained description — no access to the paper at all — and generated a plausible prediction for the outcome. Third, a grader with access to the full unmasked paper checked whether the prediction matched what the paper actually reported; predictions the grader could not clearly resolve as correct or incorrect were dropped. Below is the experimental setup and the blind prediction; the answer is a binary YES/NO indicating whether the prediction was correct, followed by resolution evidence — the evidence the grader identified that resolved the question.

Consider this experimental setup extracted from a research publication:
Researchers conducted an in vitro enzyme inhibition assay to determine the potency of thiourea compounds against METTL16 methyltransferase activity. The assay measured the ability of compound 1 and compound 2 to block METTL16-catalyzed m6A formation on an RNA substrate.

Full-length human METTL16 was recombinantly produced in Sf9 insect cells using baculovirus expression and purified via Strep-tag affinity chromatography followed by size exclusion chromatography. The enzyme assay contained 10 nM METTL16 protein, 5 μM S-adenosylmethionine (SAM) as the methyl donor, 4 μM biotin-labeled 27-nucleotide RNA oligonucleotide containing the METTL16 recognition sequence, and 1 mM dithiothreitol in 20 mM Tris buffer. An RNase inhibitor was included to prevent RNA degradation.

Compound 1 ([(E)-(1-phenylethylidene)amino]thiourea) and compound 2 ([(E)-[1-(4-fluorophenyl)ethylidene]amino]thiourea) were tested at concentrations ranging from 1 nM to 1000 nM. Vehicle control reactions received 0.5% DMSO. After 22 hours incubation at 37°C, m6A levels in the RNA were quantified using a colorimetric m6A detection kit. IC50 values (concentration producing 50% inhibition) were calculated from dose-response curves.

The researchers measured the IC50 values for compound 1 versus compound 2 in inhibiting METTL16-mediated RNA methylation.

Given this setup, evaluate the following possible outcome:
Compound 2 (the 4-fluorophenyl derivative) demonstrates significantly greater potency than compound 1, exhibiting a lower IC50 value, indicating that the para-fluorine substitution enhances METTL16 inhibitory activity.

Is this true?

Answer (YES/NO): NO